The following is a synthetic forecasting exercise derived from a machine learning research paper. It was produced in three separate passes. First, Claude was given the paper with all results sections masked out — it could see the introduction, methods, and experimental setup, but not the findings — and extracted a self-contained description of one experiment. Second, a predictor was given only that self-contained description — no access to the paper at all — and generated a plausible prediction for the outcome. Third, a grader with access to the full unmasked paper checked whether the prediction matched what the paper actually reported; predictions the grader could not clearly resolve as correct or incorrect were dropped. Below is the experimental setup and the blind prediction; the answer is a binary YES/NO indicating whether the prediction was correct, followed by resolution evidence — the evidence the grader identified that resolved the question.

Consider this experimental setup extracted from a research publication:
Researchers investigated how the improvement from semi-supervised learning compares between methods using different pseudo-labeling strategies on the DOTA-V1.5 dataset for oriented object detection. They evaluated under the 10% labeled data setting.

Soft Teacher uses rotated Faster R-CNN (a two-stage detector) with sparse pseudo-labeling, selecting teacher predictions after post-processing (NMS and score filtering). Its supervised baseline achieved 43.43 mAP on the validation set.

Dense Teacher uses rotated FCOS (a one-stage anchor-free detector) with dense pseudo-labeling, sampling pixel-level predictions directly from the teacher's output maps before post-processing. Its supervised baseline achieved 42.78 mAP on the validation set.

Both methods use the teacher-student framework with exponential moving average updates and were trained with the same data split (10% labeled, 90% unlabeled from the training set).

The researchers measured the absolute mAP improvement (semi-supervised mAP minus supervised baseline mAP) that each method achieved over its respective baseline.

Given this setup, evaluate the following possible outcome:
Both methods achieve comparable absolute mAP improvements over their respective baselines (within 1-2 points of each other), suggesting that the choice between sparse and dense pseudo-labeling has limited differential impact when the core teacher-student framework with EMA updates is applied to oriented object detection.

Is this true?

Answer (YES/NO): YES